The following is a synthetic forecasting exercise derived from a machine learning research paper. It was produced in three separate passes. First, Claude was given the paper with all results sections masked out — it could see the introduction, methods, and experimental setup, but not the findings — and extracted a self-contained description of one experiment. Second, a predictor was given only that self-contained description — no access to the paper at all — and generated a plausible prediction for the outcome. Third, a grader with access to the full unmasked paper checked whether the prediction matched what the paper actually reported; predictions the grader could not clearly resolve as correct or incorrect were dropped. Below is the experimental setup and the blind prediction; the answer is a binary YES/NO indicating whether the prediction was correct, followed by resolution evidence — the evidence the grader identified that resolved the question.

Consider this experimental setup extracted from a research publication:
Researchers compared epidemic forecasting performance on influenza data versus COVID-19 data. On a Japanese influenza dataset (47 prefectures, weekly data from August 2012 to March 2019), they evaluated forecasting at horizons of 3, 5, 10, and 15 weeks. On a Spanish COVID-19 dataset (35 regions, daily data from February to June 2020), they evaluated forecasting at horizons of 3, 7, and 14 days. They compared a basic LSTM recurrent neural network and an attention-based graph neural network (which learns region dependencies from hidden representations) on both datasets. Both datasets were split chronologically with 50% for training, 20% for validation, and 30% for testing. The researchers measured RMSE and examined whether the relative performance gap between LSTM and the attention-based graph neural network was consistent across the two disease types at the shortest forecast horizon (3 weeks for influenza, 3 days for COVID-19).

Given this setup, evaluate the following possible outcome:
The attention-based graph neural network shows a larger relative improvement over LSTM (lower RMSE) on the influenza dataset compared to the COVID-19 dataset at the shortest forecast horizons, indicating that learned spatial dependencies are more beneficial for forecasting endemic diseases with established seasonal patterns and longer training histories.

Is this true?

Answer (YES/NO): YES